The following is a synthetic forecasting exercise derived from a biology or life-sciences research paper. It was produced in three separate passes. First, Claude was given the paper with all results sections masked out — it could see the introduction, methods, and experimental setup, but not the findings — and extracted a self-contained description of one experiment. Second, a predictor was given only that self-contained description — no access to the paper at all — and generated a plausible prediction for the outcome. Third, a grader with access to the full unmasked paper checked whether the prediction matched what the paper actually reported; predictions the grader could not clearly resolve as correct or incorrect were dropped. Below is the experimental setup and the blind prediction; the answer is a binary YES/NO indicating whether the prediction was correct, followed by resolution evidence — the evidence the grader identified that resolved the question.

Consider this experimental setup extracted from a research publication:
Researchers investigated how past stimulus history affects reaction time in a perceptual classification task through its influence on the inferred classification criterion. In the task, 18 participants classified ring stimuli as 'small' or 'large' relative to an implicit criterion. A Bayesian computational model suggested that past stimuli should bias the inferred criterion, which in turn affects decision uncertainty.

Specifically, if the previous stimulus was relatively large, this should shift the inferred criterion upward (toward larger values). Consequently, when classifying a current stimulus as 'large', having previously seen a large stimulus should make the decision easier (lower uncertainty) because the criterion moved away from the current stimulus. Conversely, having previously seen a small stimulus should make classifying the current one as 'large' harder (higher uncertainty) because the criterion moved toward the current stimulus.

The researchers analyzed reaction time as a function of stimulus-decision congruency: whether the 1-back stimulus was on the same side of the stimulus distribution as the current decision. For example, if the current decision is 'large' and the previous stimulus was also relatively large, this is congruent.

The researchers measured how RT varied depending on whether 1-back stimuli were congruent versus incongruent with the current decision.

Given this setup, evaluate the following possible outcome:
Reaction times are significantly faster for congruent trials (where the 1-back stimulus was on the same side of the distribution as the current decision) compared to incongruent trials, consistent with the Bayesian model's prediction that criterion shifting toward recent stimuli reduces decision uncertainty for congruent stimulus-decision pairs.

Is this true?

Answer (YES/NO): NO